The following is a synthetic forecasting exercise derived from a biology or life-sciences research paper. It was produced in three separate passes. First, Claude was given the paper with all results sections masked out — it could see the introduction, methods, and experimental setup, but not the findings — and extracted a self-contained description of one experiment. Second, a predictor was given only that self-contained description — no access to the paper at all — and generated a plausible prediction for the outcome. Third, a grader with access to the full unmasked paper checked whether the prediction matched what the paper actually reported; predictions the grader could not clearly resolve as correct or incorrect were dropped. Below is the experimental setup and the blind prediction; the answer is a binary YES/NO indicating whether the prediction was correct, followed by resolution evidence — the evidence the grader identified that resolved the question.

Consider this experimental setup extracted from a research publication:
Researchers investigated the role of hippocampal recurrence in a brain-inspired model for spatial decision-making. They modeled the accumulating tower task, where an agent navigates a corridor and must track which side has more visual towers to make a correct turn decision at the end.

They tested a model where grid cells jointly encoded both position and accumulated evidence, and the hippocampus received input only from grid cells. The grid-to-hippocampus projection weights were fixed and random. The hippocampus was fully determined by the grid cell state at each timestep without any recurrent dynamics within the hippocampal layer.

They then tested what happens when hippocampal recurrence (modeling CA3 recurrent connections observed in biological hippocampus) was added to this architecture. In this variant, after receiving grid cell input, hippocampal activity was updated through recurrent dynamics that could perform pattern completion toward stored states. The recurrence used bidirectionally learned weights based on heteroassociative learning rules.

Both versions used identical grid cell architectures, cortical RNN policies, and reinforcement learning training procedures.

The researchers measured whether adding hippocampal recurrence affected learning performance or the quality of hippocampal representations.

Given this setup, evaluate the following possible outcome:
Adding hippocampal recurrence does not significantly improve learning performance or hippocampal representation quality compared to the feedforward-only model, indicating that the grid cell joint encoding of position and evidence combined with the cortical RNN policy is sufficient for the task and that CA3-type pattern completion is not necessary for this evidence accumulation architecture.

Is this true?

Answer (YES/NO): YES